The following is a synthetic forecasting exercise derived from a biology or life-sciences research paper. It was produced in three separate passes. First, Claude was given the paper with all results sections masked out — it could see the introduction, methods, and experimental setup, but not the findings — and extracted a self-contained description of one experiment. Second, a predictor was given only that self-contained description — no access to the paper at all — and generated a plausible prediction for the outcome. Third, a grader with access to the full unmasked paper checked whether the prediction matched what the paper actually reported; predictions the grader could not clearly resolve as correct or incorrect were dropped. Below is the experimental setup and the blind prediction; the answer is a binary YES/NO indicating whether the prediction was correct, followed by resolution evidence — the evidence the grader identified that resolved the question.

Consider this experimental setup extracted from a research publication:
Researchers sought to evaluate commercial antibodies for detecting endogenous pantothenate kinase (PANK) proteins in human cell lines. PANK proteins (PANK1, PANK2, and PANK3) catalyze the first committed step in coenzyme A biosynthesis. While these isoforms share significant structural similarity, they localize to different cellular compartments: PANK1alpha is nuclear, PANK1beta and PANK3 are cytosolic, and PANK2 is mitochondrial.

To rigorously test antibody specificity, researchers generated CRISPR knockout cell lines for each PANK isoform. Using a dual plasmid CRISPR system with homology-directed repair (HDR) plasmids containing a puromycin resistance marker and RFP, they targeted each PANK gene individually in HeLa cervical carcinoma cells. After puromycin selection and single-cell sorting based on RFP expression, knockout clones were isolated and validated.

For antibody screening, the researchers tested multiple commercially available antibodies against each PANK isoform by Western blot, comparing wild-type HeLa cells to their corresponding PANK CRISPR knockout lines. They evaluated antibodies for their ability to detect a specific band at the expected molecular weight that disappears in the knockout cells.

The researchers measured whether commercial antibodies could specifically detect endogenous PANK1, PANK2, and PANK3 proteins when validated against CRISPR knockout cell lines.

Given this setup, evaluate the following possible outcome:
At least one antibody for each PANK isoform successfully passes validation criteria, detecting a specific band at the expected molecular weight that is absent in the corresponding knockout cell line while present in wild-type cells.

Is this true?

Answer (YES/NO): NO